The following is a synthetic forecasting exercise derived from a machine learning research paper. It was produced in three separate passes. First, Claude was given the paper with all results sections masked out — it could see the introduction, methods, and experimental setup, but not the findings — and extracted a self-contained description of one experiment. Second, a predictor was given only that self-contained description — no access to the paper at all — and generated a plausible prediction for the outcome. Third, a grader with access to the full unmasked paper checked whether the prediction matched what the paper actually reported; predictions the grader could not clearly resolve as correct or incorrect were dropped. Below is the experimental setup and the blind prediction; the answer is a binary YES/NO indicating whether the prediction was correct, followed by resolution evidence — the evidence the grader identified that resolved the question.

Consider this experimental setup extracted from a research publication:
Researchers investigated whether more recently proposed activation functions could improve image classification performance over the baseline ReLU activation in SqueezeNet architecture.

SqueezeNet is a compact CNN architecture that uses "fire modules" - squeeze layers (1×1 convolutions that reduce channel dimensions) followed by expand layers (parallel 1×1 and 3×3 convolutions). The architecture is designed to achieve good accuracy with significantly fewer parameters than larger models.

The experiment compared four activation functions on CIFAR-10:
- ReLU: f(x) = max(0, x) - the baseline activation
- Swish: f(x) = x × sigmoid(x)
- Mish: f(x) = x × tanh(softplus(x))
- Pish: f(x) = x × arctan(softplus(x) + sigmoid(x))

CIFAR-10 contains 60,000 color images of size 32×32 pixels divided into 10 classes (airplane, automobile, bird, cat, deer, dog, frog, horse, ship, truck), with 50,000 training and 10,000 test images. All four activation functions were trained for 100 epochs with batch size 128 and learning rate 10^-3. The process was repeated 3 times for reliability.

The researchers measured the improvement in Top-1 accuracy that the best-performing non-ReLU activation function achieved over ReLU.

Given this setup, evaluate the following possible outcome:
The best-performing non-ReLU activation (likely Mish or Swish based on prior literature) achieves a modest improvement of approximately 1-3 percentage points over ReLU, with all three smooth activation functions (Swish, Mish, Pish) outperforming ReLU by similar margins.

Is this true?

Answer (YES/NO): NO